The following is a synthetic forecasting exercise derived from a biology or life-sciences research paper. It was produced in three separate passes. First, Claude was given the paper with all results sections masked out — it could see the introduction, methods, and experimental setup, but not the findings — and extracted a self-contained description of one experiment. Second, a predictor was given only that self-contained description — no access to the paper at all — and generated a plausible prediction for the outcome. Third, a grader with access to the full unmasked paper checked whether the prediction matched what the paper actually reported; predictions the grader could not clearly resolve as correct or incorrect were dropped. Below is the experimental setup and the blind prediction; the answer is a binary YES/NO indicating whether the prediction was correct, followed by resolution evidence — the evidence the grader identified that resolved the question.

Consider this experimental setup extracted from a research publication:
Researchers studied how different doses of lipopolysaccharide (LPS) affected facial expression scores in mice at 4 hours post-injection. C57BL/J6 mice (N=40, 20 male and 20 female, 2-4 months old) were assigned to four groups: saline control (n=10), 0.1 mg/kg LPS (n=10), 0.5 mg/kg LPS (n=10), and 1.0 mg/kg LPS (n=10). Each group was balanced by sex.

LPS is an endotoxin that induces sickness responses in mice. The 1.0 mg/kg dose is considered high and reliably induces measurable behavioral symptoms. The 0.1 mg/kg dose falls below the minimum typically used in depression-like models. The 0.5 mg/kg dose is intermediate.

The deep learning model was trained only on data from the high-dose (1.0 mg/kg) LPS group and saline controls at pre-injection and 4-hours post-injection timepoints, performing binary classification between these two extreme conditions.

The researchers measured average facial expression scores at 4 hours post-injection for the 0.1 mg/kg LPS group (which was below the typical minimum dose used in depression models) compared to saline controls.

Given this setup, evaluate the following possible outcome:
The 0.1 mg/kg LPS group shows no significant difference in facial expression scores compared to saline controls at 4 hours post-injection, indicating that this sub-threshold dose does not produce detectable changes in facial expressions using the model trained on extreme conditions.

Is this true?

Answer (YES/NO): YES